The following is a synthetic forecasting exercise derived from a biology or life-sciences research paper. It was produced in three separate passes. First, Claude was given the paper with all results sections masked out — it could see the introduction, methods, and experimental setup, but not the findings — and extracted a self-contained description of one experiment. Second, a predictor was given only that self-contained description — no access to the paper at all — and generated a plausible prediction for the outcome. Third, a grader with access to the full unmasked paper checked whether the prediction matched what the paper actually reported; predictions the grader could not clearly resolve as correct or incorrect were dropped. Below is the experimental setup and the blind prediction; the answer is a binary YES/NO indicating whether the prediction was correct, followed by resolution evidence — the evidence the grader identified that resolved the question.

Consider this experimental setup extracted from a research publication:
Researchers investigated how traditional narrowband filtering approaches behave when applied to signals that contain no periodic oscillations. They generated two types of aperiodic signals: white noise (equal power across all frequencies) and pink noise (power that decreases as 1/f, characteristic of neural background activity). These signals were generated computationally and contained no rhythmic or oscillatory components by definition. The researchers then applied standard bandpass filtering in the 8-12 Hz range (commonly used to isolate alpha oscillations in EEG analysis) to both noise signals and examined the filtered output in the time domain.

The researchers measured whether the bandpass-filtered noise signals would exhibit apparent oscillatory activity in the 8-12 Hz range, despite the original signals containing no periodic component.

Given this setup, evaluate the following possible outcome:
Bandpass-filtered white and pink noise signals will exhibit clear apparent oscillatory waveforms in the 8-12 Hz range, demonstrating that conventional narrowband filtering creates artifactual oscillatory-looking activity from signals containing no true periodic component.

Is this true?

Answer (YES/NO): YES